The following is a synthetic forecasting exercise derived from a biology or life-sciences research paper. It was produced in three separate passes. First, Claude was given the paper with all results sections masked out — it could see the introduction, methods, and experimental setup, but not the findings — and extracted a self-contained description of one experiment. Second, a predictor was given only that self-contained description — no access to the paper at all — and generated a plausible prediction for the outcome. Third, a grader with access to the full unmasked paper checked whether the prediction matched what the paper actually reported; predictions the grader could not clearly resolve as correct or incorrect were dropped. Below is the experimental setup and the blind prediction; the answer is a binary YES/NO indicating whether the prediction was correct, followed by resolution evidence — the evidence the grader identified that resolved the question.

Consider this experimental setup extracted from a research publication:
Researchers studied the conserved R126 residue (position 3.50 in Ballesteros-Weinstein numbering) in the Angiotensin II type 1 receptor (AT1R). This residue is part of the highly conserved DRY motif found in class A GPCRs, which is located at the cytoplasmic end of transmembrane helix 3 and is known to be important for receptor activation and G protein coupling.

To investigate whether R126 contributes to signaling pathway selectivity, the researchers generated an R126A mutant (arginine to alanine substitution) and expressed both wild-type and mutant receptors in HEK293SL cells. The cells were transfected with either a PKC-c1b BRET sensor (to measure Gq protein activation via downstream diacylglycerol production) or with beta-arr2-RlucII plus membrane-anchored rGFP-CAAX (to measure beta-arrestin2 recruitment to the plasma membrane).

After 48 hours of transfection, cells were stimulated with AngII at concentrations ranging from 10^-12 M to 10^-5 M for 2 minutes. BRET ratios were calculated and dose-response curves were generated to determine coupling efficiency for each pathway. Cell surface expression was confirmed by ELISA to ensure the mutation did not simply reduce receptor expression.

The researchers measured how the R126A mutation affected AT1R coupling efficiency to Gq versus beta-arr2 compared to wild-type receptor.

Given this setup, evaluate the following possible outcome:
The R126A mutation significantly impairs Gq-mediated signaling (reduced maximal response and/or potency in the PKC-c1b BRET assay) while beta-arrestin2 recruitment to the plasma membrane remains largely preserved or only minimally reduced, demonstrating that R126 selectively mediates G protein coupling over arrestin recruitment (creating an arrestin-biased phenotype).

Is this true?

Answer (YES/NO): YES